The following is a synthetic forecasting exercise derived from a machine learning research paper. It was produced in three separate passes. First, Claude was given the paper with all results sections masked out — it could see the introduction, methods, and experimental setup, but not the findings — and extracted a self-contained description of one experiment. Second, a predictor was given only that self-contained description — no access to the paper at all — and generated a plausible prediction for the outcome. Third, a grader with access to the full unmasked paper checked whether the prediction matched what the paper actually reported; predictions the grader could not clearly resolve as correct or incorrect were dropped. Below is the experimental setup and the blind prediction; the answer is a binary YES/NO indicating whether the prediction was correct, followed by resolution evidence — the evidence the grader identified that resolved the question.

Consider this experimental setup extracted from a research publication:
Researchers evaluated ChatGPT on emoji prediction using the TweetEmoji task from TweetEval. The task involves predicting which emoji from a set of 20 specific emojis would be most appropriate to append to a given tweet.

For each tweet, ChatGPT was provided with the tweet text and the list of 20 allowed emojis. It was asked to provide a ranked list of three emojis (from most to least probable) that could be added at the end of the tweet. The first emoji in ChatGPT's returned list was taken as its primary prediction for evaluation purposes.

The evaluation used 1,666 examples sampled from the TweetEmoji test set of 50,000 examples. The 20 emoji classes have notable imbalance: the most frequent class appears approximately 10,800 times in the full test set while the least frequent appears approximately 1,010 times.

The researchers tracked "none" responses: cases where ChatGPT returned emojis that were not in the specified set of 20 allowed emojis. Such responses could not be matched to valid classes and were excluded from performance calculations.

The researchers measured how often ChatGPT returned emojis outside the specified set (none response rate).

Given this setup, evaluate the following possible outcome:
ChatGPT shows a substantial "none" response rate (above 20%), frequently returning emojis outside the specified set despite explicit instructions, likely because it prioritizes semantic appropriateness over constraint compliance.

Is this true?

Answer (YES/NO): NO